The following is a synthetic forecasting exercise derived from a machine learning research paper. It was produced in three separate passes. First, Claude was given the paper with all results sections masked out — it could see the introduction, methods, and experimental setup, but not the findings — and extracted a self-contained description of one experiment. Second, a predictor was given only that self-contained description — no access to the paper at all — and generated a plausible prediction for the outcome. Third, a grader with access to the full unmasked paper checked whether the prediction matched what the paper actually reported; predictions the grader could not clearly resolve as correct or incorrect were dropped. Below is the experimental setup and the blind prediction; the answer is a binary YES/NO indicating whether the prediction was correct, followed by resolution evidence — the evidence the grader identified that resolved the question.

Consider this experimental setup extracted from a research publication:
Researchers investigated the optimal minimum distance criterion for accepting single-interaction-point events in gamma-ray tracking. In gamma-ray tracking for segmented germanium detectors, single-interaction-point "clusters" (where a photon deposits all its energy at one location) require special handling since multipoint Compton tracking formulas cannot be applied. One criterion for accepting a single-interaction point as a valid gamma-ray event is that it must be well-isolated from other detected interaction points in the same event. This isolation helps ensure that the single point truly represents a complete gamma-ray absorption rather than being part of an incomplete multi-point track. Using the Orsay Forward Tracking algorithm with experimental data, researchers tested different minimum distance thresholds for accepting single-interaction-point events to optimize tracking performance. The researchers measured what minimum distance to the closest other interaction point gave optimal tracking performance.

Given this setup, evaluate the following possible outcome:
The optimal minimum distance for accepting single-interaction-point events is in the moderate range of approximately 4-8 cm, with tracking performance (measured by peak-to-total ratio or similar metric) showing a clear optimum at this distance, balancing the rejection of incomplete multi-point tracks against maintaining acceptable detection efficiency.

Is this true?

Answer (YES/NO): YES